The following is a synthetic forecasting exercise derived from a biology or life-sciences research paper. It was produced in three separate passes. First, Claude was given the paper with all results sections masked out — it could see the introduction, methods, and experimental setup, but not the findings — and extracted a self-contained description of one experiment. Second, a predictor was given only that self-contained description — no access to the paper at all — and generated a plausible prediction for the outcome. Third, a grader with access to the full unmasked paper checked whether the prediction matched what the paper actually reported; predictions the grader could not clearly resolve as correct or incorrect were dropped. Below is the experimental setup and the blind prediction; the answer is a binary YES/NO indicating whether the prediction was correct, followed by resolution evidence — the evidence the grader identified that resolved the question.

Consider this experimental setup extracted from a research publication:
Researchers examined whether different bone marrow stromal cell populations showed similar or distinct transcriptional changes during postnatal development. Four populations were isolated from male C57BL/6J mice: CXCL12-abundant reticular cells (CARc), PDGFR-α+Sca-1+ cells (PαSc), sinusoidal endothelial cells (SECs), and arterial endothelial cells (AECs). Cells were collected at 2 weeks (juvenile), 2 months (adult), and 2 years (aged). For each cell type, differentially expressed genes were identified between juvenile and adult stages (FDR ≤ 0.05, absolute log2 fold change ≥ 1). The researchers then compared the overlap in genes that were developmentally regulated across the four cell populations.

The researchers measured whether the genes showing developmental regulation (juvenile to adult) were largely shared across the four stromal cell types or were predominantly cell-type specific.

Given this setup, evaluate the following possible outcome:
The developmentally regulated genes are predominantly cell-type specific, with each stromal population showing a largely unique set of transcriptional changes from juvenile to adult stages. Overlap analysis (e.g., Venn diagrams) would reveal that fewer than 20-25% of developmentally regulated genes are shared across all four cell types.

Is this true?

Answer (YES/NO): YES